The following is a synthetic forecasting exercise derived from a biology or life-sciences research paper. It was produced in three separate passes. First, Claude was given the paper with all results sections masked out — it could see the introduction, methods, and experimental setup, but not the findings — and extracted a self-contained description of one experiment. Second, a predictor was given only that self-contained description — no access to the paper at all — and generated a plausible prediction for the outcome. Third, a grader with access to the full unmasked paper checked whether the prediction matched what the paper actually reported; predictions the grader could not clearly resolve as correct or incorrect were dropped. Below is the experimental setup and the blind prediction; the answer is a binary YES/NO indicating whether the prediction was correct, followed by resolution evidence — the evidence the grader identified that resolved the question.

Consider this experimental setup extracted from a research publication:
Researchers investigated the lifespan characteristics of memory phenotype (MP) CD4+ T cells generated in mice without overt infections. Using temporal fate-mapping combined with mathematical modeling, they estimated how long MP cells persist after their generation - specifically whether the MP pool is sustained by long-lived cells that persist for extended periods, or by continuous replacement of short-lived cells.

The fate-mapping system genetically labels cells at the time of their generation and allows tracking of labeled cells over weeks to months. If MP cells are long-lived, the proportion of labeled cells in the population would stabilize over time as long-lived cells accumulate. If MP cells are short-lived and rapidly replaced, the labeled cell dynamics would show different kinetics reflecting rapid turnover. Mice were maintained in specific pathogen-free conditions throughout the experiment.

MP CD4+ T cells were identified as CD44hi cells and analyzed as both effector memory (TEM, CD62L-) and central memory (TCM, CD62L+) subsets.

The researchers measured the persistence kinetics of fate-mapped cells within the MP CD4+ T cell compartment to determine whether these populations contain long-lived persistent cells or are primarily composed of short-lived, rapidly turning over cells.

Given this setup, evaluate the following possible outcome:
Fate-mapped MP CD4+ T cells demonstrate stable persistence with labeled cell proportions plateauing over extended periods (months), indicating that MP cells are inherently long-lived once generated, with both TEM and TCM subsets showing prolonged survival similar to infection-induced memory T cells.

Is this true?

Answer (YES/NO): NO